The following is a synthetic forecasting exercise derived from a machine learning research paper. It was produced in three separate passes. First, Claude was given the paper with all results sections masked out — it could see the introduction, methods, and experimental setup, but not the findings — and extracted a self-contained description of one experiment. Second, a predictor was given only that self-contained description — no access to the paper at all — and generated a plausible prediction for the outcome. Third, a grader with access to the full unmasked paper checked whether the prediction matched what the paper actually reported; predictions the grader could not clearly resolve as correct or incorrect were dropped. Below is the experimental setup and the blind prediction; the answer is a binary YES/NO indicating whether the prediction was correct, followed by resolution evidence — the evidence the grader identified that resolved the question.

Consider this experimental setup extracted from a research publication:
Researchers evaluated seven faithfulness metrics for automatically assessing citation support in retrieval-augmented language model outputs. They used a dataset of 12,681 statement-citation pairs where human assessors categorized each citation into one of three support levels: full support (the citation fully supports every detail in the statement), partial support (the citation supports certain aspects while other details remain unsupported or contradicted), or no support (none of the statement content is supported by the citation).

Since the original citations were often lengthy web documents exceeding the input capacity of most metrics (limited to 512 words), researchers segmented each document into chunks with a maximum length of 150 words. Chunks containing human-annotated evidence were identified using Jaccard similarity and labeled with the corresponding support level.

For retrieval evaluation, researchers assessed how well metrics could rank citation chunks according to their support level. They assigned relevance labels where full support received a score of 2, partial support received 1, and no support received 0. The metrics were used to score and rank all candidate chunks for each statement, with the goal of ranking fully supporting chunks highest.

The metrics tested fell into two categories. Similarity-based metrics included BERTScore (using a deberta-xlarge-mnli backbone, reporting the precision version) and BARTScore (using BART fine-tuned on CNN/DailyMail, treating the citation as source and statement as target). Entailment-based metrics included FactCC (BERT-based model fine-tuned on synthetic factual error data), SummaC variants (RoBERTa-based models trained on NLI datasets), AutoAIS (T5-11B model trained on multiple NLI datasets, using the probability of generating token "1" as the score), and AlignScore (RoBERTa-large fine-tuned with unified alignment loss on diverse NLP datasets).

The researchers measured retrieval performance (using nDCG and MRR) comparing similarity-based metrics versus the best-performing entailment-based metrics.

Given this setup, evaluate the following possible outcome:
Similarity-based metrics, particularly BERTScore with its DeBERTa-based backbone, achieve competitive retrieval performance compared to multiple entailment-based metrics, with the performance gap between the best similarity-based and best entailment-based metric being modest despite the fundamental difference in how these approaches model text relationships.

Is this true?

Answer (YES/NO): NO